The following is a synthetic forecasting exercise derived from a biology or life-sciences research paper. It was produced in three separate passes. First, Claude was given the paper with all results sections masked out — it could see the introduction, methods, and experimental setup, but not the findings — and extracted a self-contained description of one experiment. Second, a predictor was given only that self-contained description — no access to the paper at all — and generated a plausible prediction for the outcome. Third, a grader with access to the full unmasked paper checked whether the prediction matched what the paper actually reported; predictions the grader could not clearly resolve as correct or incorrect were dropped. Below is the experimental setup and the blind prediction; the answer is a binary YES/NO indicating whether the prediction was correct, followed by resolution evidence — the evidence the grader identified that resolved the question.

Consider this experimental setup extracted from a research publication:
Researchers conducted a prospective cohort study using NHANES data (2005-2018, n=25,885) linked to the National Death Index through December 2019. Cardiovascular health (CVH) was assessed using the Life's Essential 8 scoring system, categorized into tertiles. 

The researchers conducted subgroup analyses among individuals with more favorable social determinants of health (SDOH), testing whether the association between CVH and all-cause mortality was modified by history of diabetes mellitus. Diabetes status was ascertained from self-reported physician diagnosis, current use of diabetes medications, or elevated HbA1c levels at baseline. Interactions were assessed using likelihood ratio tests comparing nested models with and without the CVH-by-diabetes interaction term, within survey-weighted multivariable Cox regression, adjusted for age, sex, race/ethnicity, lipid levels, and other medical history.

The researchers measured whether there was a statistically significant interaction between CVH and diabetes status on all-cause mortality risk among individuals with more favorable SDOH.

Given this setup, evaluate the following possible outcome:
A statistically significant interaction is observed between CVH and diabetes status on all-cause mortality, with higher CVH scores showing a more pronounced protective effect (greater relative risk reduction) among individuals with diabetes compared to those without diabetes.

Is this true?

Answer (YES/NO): NO